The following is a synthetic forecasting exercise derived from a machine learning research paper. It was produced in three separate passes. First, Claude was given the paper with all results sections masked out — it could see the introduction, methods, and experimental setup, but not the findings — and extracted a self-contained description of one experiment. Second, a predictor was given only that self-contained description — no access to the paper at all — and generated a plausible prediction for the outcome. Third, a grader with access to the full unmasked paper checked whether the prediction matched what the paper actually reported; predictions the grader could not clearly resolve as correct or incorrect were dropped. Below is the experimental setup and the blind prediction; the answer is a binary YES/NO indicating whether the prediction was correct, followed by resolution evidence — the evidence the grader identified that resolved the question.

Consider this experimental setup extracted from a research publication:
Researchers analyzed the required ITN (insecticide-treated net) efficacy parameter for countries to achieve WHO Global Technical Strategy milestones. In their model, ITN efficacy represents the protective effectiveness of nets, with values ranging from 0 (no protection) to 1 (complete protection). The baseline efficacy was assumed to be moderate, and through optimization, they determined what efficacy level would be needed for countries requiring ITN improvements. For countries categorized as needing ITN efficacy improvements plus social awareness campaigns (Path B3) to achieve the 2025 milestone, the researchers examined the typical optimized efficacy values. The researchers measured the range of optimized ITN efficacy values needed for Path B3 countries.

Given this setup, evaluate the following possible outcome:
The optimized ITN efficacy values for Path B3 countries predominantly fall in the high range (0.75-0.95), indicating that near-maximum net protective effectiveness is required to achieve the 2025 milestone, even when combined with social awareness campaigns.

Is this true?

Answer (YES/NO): NO